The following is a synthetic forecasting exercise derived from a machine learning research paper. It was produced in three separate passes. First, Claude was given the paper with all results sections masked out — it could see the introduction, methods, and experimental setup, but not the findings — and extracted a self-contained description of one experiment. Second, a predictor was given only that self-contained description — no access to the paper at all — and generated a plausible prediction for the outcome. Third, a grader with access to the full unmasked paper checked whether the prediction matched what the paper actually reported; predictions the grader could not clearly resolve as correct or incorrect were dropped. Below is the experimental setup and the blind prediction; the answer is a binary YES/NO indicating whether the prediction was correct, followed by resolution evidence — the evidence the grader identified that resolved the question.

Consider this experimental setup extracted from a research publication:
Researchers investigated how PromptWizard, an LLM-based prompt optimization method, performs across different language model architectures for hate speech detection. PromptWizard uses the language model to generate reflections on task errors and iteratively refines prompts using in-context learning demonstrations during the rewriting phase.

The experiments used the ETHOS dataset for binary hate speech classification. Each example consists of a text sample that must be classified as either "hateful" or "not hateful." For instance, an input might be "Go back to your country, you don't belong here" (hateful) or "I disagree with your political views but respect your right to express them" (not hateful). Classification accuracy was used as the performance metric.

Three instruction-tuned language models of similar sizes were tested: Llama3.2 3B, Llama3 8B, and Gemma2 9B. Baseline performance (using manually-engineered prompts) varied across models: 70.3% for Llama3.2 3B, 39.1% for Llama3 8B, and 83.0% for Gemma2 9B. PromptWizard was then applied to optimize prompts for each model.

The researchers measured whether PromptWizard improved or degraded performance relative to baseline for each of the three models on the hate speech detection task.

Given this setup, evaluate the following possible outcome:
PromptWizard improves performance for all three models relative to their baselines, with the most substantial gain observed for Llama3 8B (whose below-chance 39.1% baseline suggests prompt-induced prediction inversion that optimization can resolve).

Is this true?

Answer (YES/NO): NO